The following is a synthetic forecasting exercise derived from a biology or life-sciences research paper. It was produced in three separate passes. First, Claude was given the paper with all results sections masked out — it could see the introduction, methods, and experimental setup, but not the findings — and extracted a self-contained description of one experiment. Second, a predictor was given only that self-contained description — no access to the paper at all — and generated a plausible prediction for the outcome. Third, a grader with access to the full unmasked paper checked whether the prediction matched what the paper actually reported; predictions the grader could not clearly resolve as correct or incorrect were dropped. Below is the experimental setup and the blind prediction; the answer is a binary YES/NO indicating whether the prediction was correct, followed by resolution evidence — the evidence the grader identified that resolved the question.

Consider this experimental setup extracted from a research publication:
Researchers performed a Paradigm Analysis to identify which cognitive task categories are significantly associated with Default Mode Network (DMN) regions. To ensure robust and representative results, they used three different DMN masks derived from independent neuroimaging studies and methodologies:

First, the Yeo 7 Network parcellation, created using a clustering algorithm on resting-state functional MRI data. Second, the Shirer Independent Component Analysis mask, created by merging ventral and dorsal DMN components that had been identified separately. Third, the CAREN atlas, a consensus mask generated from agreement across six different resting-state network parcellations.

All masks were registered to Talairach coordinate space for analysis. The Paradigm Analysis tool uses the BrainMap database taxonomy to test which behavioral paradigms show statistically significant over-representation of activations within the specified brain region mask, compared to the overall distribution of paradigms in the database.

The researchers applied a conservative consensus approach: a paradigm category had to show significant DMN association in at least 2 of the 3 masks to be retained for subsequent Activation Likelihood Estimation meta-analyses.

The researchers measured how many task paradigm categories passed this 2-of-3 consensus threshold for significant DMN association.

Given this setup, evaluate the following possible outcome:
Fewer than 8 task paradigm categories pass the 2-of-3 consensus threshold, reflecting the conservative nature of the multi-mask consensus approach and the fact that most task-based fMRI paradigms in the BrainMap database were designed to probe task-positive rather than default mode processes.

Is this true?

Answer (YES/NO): NO